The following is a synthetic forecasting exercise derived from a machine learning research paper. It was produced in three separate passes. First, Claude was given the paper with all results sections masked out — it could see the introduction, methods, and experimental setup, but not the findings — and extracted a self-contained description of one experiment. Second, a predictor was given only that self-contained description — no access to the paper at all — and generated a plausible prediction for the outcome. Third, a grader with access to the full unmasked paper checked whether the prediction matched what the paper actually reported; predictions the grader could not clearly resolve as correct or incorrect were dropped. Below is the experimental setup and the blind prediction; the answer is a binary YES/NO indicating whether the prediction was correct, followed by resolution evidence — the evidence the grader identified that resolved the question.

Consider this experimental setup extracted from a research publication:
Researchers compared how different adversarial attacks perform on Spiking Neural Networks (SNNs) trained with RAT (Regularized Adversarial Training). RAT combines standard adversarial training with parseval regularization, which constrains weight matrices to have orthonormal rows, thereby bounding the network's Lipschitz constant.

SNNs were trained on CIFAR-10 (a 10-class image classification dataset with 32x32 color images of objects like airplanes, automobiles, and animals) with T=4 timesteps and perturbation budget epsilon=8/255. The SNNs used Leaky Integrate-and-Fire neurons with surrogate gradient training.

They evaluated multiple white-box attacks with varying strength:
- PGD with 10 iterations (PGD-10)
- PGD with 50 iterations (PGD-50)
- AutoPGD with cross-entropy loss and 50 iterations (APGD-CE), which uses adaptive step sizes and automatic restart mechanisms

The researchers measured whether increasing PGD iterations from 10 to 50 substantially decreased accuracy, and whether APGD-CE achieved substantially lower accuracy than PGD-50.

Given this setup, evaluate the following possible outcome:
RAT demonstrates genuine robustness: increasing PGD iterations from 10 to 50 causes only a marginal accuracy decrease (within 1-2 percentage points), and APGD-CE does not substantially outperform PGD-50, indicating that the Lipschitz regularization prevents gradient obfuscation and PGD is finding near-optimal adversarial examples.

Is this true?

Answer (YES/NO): NO